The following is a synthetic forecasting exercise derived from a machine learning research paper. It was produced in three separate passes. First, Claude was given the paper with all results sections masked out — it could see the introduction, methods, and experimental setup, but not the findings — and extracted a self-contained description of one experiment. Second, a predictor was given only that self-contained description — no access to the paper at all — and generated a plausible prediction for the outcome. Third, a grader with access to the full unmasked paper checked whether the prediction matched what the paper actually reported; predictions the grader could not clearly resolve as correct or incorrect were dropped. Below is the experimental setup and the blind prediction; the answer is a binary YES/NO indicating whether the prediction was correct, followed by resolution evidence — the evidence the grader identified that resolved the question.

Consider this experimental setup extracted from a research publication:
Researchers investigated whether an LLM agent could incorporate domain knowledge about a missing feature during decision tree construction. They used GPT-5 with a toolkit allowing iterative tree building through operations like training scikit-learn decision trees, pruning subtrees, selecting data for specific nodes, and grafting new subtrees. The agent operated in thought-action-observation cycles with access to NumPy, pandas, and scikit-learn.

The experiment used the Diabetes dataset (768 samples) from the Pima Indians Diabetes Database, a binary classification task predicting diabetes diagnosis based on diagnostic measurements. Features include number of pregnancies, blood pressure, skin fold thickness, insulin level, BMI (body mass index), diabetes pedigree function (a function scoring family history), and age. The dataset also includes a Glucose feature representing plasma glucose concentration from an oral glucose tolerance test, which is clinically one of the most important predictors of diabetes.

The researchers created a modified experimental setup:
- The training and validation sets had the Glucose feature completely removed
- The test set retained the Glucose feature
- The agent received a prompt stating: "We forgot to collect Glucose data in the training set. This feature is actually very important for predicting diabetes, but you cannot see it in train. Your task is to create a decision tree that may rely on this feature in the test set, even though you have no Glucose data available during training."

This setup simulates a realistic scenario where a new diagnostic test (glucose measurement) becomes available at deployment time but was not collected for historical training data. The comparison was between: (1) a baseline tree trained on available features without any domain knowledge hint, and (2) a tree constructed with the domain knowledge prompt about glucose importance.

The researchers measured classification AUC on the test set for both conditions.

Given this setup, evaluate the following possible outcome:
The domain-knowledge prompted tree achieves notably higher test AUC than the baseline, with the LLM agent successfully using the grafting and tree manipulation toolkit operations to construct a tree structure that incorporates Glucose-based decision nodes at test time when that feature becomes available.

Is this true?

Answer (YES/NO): YES